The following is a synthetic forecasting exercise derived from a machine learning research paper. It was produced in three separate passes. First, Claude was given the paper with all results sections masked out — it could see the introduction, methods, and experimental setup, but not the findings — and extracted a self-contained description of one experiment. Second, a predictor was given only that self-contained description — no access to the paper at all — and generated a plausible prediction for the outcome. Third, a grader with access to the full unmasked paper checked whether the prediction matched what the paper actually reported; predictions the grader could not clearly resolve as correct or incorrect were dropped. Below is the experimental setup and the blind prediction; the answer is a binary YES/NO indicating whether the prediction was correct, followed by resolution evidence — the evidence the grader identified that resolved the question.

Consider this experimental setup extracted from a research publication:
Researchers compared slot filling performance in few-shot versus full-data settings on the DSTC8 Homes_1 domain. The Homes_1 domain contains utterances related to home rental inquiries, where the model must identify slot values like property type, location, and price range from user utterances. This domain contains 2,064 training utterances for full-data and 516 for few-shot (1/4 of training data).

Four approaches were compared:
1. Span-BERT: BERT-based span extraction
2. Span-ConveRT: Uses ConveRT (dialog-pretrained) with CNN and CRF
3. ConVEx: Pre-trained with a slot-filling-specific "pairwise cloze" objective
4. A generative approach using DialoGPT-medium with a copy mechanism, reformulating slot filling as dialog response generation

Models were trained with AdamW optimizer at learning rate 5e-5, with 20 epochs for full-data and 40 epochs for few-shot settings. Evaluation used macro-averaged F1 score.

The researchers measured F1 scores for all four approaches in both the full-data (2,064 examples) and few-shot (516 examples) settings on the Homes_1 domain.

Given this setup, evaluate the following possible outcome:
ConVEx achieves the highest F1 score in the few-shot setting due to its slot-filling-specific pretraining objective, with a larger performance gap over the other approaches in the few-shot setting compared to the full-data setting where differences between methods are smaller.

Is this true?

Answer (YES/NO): NO